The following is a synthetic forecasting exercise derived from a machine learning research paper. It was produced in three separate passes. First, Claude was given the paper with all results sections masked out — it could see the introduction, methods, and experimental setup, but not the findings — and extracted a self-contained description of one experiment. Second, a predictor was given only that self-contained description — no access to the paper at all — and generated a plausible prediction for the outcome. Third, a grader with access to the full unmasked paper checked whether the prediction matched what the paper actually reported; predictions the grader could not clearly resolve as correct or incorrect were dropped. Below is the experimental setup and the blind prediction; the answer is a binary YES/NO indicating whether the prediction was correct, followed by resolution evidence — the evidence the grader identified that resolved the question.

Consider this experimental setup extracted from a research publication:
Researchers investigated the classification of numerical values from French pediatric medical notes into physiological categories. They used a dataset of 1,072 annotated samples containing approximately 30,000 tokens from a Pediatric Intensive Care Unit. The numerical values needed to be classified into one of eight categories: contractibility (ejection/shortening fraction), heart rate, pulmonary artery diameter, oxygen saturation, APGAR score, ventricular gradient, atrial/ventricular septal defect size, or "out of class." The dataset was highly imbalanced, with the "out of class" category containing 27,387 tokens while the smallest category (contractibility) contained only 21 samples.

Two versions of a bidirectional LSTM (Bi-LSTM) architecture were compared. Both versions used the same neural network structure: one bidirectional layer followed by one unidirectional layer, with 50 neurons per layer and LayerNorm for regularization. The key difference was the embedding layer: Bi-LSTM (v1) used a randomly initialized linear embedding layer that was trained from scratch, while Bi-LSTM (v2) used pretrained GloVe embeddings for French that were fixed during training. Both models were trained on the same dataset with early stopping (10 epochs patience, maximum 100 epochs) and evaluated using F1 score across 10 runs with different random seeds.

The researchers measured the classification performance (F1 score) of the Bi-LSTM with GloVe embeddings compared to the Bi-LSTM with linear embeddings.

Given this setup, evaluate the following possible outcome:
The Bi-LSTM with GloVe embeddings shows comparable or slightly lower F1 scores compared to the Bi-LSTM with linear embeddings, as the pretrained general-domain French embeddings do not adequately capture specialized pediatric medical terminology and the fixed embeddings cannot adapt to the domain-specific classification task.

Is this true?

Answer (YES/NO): NO